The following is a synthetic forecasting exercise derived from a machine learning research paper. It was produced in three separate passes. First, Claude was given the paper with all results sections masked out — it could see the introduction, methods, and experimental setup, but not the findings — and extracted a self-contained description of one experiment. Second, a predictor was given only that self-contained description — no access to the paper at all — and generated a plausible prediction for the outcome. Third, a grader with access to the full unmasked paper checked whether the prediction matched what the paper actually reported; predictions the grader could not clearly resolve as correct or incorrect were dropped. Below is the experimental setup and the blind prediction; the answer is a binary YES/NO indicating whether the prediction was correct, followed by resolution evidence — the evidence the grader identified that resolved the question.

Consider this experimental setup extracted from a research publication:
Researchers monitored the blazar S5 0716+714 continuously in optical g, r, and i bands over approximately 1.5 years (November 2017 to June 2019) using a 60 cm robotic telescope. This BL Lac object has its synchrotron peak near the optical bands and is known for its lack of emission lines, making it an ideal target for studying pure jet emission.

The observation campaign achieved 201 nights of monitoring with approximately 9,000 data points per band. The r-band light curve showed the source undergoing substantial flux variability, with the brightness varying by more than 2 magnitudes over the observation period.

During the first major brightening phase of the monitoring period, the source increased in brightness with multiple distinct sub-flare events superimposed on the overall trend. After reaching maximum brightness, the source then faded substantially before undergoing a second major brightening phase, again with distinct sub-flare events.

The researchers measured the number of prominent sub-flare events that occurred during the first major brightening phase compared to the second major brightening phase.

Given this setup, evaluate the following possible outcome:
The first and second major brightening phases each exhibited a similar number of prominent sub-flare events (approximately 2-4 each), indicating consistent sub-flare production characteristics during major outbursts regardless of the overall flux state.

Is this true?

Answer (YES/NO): NO